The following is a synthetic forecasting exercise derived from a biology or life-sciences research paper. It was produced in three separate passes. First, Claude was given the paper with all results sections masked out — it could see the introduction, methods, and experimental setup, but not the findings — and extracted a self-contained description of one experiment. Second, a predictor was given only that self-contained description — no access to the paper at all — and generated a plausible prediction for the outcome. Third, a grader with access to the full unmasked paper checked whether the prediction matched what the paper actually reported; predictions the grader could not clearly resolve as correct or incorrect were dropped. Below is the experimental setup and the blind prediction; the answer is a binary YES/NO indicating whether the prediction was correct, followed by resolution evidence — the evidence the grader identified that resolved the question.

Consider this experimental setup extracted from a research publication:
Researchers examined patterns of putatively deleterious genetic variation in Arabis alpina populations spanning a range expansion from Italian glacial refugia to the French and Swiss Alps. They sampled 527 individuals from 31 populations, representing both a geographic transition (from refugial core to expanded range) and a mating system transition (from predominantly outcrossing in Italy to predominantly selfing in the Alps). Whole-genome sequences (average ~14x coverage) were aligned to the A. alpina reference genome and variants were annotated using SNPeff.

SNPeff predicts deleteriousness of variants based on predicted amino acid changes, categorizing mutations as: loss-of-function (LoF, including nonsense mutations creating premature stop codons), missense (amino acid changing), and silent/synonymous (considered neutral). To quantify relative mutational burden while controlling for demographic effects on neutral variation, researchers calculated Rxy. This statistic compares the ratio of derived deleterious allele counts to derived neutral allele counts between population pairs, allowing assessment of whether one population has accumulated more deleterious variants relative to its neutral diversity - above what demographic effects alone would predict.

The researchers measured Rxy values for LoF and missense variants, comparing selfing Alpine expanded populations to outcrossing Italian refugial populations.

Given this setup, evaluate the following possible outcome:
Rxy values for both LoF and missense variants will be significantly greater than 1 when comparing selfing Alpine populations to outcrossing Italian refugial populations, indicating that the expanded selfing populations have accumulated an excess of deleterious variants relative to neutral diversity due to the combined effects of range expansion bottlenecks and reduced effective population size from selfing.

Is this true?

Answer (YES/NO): NO